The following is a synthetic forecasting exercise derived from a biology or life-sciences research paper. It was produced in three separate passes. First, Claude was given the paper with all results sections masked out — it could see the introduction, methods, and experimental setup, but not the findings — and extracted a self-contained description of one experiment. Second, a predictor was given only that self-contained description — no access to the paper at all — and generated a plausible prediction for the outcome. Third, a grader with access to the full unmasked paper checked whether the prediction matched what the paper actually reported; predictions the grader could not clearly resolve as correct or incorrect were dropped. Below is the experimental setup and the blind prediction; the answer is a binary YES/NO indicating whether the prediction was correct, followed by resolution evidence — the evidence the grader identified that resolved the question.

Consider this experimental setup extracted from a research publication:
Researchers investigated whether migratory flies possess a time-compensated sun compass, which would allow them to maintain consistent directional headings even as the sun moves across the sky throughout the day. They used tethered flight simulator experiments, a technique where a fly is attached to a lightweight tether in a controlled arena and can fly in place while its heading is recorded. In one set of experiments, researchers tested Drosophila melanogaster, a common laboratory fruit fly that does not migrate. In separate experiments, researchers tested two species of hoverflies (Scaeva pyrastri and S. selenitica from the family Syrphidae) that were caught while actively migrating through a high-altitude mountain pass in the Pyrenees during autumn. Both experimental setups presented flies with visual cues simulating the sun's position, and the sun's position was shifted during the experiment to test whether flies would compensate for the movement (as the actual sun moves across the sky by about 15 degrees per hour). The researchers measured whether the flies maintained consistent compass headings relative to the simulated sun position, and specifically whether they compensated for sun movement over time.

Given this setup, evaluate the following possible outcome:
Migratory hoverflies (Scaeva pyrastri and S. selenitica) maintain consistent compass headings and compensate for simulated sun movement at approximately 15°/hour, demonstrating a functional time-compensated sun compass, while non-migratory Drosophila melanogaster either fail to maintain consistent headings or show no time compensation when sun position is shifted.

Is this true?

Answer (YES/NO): YES